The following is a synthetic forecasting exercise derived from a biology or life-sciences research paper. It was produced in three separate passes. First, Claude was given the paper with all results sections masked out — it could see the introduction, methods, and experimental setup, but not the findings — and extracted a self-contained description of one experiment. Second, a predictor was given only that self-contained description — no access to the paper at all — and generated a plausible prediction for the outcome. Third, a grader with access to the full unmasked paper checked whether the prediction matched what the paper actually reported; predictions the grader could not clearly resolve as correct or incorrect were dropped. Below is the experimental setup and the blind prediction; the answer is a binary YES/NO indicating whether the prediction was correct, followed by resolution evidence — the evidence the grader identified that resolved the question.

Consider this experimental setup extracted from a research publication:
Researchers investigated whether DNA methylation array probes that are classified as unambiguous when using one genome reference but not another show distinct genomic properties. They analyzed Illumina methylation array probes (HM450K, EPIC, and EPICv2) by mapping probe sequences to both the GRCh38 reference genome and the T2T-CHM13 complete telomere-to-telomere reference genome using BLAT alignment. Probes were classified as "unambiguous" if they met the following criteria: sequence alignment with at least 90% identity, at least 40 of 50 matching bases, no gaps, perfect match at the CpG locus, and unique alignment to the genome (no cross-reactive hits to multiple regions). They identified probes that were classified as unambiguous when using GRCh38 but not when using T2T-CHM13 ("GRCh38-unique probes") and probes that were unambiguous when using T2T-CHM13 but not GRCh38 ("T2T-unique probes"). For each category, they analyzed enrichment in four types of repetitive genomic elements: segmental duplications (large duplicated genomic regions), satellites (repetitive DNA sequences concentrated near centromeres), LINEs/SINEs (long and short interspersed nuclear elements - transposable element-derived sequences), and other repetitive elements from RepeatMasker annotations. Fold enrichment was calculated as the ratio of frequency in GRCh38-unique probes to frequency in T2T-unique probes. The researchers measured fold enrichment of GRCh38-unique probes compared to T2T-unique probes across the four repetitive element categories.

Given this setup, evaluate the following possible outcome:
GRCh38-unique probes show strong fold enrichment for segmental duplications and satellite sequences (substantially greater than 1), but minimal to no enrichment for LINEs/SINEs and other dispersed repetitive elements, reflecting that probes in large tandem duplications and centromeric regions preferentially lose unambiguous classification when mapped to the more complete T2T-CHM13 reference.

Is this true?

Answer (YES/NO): NO